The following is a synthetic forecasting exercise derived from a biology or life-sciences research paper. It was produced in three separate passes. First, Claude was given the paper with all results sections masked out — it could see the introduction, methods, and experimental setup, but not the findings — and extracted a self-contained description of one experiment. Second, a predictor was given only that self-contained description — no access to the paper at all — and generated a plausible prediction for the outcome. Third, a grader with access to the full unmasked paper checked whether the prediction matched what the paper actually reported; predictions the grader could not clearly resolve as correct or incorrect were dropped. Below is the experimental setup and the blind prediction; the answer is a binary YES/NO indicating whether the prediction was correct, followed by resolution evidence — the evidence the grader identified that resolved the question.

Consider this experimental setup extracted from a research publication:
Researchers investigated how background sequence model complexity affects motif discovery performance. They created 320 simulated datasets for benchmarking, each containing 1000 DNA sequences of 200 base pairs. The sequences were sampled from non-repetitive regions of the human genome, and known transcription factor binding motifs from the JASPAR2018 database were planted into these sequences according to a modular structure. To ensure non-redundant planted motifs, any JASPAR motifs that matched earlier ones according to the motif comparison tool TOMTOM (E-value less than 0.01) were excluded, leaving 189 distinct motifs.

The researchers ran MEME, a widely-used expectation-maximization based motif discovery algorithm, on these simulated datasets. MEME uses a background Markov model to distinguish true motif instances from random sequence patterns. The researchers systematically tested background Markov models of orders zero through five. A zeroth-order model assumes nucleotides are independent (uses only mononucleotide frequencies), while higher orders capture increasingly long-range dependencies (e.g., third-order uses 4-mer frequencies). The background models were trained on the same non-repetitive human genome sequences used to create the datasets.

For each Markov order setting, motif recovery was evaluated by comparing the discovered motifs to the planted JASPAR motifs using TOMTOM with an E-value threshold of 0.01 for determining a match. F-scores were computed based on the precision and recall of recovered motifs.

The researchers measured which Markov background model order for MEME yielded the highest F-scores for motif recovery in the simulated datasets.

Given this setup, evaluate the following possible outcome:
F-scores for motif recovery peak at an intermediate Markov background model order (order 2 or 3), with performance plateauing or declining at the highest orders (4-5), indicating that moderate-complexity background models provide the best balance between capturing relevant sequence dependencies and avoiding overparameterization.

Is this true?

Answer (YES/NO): YES